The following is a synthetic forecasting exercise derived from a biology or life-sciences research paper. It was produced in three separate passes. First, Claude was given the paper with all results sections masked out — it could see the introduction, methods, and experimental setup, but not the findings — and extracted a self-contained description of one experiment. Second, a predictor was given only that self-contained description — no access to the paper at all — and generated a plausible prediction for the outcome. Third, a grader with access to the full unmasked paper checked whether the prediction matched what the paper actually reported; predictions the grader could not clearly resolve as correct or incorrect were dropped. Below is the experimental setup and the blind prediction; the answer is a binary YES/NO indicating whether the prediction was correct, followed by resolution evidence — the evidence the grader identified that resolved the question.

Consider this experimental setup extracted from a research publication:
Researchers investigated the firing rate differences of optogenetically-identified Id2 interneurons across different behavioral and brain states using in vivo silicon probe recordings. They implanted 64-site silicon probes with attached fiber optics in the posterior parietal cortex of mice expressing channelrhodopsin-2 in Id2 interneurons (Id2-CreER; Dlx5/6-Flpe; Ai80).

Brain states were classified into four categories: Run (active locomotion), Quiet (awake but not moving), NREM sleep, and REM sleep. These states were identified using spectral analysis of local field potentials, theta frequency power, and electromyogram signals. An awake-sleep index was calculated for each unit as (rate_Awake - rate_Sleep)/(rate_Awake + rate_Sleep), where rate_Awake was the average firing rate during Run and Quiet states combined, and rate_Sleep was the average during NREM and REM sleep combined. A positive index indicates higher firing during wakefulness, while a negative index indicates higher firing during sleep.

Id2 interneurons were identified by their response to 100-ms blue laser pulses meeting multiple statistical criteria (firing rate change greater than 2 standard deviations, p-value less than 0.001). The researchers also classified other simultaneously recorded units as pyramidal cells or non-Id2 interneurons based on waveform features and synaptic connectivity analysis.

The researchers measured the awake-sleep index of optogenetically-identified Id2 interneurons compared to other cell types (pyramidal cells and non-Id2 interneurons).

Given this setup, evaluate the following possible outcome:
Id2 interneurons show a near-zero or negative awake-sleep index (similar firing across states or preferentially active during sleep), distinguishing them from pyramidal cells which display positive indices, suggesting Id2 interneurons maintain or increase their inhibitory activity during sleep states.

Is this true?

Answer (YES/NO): YES